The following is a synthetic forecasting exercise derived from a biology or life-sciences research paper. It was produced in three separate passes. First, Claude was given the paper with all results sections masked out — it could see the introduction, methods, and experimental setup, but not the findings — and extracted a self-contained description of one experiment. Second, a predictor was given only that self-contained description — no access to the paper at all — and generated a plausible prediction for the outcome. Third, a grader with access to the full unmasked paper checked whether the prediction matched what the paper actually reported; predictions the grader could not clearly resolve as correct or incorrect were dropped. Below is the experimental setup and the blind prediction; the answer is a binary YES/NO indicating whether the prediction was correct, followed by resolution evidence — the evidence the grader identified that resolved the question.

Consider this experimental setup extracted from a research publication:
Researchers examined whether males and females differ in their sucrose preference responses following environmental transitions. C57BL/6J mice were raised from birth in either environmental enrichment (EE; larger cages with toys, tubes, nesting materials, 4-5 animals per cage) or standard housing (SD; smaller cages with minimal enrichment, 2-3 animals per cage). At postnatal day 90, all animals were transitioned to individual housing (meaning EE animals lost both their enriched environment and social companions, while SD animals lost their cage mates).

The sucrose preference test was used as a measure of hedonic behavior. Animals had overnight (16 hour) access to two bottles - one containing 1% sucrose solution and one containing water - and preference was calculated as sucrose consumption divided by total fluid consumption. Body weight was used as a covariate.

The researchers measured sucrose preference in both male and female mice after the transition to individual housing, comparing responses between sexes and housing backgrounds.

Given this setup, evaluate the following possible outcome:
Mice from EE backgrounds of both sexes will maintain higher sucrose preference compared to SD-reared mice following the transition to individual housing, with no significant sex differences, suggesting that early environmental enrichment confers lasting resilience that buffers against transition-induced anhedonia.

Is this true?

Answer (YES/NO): NO